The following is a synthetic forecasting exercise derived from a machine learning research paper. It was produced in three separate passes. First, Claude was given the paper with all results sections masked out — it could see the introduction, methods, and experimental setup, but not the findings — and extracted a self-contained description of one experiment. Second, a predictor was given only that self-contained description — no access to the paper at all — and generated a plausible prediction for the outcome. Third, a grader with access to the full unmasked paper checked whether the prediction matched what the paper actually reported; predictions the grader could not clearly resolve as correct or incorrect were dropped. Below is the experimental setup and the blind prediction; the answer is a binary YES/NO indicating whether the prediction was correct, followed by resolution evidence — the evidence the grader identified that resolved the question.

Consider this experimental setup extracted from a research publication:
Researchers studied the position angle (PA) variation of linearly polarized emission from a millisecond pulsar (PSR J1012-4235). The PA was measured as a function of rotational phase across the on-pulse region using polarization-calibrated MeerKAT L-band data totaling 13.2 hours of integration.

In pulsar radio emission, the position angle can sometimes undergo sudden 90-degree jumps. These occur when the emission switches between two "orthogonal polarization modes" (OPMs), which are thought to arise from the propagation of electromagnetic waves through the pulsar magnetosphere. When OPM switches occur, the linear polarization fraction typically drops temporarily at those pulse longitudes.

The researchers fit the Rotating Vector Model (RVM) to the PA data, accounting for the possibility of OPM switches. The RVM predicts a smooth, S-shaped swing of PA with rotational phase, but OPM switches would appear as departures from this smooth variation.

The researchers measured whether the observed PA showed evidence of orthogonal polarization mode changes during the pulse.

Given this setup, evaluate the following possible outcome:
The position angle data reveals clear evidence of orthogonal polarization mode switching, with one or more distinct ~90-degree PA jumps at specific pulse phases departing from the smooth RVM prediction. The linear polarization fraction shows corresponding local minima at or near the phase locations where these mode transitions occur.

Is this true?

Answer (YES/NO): YES